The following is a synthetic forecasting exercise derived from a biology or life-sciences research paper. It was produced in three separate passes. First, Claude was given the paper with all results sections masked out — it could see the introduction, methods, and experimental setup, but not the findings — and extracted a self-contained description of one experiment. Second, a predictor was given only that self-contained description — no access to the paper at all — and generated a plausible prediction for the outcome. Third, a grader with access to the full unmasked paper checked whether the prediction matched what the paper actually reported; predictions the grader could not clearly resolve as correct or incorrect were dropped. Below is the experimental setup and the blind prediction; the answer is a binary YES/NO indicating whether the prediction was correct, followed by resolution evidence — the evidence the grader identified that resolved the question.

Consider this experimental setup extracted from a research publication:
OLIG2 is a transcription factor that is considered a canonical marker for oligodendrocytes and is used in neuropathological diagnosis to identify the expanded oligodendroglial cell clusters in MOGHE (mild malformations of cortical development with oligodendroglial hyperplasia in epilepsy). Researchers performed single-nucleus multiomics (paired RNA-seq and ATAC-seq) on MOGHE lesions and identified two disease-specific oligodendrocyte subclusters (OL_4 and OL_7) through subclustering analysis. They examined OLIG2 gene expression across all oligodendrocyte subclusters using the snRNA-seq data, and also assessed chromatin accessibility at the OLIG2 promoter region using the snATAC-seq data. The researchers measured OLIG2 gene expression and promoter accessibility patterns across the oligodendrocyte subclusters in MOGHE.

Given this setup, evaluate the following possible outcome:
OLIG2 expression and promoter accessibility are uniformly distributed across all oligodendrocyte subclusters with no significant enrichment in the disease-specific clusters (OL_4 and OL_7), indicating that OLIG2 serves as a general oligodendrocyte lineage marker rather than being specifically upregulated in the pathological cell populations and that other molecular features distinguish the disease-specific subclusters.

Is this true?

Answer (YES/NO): NO